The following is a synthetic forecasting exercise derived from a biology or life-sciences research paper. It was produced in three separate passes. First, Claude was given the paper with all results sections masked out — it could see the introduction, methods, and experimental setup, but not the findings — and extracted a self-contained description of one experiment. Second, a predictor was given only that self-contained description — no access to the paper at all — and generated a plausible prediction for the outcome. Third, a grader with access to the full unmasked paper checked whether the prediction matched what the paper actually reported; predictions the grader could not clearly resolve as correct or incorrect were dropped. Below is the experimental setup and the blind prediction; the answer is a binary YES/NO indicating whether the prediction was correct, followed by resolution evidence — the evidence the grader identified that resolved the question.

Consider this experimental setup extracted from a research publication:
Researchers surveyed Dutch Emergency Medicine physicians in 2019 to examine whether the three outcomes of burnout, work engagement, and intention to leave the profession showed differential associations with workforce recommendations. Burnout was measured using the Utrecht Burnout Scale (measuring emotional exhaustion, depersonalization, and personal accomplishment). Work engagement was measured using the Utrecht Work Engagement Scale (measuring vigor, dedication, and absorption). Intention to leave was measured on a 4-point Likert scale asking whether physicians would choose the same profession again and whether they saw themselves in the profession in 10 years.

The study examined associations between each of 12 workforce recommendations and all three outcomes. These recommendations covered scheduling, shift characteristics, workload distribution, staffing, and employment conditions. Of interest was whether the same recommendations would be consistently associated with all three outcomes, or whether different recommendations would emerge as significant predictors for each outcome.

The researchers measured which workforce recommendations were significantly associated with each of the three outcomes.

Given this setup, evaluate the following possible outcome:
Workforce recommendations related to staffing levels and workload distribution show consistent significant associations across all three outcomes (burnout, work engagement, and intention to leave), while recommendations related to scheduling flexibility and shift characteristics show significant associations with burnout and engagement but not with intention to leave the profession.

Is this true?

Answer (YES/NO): NO